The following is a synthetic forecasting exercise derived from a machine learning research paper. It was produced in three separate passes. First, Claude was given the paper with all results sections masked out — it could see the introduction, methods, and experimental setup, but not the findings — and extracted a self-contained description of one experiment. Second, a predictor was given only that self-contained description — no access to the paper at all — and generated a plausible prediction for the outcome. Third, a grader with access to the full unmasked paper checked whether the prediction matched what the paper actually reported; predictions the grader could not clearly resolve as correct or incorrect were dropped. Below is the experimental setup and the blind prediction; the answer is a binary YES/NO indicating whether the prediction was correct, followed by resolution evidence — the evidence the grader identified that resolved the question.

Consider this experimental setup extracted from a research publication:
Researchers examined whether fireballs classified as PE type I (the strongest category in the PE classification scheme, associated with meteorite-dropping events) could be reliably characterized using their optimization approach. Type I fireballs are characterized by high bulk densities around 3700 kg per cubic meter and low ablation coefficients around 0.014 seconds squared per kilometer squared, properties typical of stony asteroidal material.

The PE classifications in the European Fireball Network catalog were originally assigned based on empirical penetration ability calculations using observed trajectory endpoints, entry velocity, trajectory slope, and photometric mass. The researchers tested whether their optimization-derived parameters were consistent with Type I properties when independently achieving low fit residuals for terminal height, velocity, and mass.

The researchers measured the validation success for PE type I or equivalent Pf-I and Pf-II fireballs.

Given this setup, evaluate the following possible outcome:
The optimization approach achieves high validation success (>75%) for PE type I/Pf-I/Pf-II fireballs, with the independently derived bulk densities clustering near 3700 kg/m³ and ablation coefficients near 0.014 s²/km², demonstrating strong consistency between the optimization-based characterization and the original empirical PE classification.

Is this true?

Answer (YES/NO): NO